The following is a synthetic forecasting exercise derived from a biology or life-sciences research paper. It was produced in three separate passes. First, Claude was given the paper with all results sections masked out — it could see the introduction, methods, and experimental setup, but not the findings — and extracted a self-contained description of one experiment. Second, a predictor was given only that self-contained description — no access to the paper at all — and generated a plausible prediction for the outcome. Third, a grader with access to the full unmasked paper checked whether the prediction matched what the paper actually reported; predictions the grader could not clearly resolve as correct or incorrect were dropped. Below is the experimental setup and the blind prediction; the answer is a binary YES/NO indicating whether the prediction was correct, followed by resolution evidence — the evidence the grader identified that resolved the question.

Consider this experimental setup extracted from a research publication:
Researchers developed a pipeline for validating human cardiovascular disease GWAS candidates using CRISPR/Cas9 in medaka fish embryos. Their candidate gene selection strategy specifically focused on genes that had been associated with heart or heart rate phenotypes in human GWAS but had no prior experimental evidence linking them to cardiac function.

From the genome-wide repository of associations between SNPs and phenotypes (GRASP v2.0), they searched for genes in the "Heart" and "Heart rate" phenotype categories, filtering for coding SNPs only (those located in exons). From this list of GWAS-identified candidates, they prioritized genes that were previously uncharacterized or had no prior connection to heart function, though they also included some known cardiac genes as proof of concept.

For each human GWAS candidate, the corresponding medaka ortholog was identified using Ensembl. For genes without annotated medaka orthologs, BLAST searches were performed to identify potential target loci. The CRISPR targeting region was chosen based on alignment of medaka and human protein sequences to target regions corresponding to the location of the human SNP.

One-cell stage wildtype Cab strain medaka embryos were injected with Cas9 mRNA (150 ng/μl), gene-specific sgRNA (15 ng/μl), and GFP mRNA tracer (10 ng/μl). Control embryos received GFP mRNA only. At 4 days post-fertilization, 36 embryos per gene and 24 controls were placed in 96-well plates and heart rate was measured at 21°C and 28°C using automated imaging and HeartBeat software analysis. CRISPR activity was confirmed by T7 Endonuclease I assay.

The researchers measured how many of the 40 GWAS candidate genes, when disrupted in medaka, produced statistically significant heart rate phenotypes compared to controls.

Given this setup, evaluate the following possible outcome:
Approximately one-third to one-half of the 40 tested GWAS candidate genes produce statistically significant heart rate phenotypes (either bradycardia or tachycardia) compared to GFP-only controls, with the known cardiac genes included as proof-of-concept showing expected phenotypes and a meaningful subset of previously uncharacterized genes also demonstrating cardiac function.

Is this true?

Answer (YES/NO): YES